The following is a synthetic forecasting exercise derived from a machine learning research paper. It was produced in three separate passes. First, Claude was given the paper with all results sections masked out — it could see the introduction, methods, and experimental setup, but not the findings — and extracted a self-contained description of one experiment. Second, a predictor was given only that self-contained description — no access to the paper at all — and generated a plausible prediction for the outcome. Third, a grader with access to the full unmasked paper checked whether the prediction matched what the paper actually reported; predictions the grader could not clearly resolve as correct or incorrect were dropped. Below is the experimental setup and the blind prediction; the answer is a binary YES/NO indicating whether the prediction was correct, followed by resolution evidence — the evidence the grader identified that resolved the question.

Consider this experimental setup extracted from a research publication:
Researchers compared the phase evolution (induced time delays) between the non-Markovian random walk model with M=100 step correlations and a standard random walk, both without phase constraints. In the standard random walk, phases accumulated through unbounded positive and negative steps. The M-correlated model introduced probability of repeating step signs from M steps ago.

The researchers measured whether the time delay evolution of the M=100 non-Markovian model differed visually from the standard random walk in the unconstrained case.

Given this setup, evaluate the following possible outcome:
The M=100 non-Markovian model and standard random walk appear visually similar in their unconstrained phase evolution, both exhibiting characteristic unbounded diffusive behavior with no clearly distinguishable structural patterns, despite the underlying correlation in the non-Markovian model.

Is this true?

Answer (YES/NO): YES